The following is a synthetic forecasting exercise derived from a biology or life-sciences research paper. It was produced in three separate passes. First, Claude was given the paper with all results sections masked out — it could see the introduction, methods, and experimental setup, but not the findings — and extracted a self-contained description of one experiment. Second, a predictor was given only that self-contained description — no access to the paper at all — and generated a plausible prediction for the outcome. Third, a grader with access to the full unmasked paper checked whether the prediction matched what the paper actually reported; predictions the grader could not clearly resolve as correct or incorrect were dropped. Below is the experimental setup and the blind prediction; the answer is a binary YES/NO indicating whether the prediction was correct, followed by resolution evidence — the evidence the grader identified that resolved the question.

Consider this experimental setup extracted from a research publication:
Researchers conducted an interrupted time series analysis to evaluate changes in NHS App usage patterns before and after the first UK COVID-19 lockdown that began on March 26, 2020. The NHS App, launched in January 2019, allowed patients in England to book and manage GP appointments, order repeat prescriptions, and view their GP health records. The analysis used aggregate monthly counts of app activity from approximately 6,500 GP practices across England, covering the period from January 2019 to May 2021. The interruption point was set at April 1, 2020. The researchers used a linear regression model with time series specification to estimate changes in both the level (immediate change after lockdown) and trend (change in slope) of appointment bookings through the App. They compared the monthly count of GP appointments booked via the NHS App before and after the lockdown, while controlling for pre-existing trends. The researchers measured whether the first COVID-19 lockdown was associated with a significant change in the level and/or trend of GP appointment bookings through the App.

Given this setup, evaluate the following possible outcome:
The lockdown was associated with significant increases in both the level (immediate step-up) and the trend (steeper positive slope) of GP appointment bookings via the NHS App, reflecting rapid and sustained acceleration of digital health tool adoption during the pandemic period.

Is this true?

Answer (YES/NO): NO